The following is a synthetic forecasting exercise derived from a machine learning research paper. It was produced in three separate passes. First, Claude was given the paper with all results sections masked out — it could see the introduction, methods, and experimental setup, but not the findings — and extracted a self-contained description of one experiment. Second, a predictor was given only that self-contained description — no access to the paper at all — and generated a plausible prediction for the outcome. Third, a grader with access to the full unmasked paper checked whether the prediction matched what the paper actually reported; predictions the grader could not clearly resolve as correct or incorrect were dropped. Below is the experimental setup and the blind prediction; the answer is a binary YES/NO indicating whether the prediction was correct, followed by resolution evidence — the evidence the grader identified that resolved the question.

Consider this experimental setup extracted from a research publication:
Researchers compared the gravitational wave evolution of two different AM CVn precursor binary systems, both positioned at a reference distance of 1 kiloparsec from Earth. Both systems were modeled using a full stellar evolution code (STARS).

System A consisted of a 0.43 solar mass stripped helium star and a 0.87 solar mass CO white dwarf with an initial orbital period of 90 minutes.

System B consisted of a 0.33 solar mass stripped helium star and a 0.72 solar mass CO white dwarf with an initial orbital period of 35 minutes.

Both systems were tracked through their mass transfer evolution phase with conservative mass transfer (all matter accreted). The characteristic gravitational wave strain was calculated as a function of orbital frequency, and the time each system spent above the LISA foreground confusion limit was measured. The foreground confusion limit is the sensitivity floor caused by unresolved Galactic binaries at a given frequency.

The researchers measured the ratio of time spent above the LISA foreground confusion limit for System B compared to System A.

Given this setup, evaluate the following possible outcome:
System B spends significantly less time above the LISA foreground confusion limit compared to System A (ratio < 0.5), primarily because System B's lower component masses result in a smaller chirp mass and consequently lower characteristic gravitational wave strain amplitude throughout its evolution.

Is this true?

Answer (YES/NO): NO